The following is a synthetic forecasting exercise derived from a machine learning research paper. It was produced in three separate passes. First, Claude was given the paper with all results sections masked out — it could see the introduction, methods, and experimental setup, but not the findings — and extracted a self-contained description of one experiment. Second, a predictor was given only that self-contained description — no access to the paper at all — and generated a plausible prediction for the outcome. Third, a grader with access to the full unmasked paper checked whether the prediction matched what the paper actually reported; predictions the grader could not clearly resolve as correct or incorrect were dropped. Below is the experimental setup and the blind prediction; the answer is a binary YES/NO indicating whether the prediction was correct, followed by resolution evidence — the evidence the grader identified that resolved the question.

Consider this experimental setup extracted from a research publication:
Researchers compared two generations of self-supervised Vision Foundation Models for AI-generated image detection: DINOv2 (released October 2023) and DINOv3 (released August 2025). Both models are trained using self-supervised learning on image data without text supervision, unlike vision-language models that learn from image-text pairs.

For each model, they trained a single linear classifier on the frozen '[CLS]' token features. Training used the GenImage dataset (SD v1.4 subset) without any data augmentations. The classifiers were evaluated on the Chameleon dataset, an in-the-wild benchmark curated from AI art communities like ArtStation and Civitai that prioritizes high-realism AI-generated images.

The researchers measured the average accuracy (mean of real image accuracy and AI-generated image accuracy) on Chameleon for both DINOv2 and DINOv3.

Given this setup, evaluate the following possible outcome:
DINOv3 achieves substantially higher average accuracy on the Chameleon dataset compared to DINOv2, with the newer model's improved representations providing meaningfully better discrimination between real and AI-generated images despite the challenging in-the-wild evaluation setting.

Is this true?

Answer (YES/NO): YES